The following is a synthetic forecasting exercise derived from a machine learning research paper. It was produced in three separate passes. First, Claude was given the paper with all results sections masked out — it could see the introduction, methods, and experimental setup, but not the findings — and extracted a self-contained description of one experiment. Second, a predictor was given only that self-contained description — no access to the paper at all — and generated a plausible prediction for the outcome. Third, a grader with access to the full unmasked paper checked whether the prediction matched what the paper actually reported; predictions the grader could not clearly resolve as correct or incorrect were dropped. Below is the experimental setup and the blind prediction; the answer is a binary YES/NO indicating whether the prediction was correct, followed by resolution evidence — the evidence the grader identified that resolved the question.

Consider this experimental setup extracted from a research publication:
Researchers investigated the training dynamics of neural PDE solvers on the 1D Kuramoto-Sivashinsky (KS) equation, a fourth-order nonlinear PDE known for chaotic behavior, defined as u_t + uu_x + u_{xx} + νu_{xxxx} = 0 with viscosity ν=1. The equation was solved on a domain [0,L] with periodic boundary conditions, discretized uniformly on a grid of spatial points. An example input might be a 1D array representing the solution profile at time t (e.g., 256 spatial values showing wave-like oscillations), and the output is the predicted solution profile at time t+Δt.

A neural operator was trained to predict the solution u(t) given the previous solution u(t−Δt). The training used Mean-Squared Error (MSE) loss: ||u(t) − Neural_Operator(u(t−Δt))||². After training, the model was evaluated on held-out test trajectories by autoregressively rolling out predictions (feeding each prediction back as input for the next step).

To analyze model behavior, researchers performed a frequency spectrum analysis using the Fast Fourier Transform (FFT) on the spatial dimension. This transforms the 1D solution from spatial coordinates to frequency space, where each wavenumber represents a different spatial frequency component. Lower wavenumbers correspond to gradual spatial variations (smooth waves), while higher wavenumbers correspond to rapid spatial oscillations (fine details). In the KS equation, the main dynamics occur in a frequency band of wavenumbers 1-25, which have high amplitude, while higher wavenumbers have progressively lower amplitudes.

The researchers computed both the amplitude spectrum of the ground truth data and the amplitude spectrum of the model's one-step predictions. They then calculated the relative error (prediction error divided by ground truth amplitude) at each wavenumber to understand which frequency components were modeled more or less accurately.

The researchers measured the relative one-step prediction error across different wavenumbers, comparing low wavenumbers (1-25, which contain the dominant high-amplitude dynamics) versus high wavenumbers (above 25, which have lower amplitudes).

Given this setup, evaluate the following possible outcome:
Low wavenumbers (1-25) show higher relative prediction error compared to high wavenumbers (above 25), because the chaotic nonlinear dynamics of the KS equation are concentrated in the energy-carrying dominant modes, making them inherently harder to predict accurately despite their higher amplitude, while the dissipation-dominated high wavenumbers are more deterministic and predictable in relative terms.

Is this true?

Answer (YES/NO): NO